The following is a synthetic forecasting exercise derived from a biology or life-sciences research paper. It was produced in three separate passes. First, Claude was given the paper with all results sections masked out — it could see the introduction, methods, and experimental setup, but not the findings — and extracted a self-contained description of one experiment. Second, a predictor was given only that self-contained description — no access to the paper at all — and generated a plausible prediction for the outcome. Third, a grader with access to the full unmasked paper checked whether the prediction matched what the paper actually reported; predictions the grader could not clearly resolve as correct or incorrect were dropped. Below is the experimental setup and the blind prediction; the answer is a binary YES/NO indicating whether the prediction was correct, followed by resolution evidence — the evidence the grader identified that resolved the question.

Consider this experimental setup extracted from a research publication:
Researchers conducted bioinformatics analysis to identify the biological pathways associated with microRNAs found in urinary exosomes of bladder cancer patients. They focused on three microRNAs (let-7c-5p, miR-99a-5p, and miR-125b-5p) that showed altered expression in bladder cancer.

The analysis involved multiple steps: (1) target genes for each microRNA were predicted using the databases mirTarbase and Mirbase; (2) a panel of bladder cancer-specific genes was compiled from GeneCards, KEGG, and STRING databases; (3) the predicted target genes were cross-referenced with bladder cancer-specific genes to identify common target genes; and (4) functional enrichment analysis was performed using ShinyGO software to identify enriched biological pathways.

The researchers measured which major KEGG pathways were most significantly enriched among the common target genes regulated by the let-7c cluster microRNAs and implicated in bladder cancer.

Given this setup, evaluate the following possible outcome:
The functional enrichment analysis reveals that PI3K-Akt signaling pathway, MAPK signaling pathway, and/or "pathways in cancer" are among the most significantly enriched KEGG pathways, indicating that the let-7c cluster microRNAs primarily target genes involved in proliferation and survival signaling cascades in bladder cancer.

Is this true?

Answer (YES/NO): YES